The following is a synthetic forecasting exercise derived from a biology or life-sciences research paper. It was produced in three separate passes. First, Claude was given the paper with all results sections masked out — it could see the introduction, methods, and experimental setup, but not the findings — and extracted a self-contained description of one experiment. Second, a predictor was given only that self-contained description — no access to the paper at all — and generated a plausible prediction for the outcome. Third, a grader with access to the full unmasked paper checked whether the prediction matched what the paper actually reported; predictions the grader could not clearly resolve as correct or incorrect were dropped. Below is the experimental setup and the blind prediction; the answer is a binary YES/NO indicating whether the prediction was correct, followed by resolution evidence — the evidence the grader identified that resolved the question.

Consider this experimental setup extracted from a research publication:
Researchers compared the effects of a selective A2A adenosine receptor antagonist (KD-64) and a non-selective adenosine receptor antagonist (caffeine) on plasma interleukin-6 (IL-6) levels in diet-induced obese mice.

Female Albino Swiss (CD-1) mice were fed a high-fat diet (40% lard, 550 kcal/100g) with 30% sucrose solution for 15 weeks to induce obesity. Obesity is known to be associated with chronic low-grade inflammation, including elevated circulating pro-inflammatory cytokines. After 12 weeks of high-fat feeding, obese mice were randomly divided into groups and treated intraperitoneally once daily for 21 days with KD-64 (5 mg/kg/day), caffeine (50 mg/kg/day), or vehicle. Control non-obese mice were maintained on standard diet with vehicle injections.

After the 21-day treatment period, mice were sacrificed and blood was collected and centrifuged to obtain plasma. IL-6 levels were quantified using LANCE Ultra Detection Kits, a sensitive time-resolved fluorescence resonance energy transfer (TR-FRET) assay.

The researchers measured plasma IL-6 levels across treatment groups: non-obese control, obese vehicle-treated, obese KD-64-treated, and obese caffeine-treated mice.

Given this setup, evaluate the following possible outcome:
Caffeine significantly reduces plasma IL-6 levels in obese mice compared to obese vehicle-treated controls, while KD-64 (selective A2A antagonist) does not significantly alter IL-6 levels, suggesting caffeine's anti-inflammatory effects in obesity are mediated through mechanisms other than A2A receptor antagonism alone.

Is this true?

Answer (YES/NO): NO